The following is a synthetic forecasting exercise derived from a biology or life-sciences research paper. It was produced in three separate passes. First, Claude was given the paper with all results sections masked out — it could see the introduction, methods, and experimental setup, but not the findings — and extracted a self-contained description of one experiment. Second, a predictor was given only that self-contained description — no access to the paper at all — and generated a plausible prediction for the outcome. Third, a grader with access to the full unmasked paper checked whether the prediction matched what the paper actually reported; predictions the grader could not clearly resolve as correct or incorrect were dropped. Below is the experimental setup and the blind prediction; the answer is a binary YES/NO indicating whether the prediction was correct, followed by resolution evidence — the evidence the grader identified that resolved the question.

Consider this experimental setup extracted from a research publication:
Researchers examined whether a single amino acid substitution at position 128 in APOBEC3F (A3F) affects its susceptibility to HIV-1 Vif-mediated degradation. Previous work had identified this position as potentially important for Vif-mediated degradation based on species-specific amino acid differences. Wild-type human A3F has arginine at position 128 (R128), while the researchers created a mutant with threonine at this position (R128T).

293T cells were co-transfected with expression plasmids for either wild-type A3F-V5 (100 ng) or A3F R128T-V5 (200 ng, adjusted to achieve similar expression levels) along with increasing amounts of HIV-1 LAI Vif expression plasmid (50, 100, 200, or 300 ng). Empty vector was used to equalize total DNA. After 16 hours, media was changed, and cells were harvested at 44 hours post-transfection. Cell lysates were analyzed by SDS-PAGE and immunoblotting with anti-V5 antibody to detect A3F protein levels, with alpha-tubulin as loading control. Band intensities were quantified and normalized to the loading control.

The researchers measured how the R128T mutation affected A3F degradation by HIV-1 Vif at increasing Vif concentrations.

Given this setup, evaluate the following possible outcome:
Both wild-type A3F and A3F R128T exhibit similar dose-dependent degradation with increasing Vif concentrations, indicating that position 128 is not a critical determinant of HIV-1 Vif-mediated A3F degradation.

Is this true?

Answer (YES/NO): NO